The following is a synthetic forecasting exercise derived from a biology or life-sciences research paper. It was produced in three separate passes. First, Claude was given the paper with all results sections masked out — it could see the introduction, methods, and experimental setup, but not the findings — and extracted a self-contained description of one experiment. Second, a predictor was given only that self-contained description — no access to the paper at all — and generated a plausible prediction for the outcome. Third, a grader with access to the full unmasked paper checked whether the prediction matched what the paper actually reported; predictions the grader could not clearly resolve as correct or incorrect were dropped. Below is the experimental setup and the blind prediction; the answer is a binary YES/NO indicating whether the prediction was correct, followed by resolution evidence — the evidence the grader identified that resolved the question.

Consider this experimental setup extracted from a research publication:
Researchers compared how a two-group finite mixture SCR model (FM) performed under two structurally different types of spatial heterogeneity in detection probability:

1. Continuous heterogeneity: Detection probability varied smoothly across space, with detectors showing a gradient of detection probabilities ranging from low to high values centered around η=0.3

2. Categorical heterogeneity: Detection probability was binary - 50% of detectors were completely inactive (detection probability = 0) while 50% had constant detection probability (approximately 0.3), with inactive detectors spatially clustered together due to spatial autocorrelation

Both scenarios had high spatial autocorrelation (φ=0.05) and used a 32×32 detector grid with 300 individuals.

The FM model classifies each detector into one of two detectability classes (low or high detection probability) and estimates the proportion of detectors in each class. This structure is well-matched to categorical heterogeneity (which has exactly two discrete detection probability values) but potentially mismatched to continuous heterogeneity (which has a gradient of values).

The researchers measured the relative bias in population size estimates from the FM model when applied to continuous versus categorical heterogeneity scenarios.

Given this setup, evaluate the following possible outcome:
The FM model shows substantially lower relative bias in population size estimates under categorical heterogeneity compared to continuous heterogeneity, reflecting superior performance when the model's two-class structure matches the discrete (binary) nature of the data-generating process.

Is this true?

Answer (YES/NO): NO